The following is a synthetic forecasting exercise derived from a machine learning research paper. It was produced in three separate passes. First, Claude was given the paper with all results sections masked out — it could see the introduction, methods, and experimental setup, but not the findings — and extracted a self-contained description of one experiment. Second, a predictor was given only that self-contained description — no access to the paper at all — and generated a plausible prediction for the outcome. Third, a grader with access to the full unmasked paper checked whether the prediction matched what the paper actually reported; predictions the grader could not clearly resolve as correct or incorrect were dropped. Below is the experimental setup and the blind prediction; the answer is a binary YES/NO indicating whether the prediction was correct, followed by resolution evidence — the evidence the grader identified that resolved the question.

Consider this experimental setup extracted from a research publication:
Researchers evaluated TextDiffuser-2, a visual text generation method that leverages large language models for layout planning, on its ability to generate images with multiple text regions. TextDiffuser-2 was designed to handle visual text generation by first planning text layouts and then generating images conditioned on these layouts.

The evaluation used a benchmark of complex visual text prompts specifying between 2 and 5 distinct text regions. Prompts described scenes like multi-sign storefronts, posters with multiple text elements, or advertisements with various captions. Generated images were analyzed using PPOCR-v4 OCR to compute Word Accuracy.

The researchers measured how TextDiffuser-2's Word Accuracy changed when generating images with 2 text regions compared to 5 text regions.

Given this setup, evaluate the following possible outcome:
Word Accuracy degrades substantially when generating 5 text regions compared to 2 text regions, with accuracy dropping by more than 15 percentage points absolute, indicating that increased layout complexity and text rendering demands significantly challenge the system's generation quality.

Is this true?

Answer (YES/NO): YES